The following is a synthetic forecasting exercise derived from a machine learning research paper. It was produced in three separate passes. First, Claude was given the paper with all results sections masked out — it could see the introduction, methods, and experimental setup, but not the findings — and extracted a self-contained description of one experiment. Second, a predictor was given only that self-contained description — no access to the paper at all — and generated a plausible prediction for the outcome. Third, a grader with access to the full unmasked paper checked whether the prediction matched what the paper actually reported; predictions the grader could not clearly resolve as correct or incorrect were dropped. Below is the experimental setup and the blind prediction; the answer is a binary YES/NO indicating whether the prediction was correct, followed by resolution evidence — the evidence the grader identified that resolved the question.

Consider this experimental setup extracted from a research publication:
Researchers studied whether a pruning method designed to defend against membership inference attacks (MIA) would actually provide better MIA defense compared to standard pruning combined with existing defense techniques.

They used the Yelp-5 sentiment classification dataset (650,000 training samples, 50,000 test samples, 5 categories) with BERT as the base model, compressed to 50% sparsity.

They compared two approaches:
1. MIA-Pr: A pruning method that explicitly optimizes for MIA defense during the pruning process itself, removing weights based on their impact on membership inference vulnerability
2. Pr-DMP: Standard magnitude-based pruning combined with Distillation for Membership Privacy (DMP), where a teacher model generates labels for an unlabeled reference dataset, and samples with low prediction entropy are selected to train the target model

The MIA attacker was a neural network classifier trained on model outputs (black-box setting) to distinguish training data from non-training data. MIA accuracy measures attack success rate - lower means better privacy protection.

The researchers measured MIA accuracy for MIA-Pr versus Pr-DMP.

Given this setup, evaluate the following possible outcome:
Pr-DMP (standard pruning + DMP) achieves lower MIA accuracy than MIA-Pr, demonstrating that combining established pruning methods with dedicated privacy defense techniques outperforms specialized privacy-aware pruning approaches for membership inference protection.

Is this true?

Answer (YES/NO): YES